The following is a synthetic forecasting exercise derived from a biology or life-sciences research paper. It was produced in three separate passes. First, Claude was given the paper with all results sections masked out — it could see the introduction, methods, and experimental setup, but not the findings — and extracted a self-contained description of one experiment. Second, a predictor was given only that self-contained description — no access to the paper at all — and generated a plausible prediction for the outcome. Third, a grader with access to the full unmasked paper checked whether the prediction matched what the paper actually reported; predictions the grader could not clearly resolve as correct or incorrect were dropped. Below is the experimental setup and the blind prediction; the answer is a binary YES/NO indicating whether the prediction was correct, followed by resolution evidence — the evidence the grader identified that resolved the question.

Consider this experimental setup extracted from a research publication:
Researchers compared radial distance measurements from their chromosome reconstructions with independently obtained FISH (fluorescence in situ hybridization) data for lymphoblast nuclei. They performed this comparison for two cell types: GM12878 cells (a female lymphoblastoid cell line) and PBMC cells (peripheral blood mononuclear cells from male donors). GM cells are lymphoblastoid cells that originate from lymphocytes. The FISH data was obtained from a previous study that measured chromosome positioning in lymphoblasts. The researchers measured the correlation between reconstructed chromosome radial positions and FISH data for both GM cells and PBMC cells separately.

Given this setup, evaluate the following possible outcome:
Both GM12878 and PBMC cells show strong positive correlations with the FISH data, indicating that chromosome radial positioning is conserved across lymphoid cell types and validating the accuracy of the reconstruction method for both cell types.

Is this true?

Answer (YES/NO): NO